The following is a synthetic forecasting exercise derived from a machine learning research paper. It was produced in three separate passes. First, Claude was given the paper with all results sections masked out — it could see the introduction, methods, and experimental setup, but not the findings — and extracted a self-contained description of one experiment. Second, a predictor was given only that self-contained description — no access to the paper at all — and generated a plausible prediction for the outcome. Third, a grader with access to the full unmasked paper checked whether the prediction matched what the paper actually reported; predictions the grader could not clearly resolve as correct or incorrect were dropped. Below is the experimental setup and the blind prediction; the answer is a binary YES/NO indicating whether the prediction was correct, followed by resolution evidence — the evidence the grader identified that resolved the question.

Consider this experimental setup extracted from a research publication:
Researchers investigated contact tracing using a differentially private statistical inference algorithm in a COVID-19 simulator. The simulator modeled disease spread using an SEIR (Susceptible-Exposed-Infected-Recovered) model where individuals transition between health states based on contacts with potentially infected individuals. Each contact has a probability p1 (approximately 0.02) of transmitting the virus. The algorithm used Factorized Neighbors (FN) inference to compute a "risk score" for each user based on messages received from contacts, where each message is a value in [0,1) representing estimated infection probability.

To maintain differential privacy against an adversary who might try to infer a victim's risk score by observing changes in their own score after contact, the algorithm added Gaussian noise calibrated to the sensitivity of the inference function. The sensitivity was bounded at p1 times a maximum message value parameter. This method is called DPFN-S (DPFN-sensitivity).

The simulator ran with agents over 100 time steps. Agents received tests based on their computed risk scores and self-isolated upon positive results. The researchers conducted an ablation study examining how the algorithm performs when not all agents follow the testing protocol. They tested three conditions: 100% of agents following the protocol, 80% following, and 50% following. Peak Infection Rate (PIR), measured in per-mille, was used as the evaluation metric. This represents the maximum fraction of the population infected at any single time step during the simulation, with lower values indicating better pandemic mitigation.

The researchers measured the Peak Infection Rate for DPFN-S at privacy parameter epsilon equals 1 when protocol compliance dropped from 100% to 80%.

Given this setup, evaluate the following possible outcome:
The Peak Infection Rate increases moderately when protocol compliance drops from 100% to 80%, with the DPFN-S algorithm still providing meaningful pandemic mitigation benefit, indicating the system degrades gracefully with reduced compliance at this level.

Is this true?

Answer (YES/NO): YES